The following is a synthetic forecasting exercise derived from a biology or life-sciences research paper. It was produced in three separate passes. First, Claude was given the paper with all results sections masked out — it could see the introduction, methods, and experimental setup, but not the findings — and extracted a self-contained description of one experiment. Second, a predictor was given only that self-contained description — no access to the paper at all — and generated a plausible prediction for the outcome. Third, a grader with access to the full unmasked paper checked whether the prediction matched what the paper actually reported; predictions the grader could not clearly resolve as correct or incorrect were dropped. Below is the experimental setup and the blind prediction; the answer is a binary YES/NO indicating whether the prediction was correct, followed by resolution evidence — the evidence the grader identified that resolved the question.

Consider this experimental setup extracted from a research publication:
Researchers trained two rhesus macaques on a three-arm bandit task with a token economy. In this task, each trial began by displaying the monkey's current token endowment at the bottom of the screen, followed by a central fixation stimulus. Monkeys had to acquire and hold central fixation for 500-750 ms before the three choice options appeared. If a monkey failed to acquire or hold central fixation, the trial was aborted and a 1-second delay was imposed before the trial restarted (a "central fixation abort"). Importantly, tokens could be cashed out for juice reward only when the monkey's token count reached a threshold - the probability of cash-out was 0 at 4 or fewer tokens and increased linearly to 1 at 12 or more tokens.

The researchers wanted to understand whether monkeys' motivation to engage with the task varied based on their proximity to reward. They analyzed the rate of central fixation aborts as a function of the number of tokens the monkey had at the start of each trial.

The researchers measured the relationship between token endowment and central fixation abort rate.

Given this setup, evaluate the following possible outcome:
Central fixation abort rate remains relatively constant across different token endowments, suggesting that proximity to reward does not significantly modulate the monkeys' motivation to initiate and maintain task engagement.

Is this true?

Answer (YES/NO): NO